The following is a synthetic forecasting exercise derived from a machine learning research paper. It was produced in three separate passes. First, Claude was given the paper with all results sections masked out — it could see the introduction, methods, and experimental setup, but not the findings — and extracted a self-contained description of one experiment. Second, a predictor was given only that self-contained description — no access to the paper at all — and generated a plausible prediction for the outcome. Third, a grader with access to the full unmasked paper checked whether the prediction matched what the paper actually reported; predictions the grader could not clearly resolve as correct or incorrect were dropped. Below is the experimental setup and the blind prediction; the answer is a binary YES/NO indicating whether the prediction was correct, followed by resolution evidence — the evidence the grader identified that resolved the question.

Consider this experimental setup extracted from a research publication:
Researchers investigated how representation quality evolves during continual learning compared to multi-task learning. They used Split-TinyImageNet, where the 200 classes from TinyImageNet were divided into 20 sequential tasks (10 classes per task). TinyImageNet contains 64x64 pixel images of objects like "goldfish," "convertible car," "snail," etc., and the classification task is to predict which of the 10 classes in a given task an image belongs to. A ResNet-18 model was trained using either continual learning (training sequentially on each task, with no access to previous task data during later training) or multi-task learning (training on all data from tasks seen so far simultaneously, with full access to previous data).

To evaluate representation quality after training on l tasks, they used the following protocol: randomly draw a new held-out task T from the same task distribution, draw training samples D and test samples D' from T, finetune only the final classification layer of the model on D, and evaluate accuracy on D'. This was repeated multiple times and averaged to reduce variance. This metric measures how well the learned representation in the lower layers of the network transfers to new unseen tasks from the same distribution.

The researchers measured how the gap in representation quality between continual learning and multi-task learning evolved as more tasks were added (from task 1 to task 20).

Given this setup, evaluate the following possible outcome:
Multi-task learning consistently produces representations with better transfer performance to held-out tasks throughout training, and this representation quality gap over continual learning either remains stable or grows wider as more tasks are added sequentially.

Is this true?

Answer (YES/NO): YES